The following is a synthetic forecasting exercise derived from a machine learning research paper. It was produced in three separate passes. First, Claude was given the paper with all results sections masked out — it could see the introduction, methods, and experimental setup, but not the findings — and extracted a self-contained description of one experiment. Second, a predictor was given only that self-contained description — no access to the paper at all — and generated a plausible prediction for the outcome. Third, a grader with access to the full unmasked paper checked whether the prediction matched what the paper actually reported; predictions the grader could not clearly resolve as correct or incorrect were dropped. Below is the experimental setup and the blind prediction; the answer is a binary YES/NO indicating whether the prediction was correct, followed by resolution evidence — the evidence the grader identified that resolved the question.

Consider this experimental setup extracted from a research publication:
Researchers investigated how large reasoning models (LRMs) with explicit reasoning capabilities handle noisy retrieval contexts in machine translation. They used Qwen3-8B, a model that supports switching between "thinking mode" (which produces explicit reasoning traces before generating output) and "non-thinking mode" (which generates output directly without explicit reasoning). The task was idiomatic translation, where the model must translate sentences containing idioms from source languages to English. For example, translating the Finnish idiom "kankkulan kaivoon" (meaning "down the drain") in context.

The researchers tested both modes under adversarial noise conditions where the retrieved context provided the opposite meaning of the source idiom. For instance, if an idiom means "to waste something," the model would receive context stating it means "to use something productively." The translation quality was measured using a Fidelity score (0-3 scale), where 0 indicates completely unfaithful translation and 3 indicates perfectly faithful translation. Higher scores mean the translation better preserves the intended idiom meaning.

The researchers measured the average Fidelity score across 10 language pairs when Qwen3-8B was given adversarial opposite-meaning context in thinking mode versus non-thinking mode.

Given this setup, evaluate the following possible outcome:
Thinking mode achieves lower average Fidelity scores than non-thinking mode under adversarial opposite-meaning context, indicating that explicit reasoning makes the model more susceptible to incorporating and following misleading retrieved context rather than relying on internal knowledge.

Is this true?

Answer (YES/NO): YES